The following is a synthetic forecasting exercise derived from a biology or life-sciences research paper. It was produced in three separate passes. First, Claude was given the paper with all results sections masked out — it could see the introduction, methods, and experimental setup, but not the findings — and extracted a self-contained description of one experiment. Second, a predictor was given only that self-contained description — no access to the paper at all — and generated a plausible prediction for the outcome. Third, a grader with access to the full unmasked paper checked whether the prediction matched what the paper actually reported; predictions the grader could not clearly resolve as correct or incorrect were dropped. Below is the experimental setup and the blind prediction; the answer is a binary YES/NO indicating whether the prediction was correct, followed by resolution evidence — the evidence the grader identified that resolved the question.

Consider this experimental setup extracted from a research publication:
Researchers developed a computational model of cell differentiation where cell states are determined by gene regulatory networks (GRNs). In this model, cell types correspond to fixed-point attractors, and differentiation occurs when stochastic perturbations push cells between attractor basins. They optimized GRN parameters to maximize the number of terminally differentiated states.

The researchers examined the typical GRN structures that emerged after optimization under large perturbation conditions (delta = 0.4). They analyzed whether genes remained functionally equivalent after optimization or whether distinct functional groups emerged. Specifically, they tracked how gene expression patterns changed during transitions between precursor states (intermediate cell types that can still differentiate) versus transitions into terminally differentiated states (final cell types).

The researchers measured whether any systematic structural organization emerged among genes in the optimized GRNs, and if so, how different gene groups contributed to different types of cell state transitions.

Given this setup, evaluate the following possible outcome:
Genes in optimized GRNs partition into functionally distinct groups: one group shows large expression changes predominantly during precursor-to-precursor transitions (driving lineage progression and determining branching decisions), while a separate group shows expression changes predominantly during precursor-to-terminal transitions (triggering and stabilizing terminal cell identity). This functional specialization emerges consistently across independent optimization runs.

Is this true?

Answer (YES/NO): NO